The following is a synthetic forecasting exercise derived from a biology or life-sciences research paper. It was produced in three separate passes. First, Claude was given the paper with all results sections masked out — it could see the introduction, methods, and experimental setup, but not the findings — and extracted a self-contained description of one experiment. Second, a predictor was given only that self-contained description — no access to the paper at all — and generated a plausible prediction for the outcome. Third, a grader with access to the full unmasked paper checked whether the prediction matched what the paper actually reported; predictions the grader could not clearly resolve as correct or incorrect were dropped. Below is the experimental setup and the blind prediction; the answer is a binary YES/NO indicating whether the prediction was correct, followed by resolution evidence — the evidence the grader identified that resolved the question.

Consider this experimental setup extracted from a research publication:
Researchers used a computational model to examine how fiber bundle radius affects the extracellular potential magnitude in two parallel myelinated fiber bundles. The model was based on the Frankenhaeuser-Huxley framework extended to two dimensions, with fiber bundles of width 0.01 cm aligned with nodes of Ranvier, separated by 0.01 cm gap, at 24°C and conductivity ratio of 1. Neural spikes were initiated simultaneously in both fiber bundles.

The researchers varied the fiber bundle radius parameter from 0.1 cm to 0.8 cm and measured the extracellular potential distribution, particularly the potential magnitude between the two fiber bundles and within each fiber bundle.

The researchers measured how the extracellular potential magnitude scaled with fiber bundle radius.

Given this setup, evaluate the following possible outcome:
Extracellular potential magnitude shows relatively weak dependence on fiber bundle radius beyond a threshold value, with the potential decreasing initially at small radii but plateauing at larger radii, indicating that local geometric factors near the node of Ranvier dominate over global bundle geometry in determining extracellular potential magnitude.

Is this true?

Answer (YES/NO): NO